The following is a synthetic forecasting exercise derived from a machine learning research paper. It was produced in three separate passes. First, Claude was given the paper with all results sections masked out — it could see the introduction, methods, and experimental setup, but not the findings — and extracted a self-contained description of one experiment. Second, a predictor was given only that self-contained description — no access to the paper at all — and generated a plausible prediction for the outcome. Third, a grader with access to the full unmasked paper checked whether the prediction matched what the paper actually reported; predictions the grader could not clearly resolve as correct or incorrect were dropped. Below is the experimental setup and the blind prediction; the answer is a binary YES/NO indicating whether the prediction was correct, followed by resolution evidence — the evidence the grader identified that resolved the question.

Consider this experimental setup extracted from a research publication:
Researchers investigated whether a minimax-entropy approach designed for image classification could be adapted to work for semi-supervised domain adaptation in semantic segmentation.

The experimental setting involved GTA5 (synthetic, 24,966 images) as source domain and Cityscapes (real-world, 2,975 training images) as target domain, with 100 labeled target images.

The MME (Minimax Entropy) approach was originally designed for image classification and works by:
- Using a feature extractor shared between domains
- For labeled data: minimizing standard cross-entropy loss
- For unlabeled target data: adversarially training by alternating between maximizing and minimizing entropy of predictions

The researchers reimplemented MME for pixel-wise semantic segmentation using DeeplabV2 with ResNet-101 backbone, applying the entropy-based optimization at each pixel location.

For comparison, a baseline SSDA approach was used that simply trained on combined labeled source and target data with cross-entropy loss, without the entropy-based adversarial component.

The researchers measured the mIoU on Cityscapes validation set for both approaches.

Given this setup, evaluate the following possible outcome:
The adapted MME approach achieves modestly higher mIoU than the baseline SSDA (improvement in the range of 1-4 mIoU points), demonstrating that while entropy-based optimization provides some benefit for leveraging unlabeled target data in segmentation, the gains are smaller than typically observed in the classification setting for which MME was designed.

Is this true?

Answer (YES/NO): NO